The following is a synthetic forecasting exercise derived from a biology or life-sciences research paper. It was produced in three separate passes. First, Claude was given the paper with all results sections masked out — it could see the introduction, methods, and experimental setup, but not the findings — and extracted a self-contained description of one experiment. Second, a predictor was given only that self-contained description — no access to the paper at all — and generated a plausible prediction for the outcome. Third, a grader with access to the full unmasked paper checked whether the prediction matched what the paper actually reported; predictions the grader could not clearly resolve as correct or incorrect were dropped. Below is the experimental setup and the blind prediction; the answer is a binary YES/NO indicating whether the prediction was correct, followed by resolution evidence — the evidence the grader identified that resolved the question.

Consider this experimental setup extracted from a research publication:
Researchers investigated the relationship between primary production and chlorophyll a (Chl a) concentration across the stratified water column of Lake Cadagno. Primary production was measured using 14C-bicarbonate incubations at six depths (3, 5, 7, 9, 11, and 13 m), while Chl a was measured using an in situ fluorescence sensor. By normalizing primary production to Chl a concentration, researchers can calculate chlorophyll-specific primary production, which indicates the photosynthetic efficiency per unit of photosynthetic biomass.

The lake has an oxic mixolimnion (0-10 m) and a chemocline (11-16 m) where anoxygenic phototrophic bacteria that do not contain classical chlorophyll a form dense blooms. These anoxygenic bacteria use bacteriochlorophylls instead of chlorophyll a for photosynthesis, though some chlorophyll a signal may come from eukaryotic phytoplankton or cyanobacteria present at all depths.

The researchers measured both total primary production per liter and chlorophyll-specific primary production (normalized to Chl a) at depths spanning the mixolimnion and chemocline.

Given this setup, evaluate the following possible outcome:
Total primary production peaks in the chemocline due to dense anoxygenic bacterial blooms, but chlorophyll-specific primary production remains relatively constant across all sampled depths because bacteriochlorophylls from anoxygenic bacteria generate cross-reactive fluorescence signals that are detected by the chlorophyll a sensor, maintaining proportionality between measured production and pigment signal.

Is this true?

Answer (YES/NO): NO